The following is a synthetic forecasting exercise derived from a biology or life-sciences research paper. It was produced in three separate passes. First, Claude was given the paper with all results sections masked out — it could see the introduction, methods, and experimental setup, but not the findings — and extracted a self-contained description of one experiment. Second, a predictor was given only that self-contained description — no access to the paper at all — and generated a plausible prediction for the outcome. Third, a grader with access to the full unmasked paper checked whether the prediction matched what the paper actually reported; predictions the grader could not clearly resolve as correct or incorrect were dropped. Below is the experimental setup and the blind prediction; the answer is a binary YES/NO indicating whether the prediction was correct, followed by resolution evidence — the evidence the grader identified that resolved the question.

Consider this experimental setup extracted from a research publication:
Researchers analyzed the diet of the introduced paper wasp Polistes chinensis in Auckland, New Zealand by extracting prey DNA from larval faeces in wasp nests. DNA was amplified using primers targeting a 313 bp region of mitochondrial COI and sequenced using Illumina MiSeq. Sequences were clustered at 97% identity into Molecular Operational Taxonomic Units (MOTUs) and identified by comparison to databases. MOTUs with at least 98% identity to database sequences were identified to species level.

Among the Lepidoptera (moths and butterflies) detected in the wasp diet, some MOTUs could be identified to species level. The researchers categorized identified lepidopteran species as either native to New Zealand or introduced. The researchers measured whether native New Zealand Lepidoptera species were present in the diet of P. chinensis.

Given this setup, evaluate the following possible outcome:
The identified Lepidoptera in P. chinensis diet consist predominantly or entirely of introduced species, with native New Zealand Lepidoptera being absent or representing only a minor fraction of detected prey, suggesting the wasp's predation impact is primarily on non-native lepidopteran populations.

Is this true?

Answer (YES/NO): NO